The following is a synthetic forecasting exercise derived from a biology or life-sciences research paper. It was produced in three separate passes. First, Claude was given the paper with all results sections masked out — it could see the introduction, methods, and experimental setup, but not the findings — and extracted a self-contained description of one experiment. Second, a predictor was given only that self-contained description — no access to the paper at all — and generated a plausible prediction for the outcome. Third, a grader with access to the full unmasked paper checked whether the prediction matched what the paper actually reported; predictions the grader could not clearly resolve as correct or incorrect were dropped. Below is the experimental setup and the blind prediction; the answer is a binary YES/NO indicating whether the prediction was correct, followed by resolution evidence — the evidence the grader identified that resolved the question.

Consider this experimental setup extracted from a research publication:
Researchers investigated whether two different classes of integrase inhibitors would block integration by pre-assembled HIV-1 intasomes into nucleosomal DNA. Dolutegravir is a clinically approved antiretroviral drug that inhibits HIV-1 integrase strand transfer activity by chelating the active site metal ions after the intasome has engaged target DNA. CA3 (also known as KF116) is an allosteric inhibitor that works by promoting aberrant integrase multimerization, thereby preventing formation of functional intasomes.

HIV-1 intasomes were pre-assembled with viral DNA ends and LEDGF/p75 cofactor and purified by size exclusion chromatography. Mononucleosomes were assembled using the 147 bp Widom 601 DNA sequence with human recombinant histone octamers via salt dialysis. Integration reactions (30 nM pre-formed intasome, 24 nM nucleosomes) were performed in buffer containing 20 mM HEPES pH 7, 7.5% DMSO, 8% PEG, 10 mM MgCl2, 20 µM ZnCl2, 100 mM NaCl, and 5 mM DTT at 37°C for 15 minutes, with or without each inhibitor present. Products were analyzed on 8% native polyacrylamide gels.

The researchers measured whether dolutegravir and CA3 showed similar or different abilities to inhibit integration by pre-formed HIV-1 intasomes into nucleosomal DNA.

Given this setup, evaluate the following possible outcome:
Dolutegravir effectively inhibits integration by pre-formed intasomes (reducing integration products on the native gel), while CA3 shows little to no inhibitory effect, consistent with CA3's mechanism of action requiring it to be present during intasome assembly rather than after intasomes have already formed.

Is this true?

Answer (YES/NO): NO